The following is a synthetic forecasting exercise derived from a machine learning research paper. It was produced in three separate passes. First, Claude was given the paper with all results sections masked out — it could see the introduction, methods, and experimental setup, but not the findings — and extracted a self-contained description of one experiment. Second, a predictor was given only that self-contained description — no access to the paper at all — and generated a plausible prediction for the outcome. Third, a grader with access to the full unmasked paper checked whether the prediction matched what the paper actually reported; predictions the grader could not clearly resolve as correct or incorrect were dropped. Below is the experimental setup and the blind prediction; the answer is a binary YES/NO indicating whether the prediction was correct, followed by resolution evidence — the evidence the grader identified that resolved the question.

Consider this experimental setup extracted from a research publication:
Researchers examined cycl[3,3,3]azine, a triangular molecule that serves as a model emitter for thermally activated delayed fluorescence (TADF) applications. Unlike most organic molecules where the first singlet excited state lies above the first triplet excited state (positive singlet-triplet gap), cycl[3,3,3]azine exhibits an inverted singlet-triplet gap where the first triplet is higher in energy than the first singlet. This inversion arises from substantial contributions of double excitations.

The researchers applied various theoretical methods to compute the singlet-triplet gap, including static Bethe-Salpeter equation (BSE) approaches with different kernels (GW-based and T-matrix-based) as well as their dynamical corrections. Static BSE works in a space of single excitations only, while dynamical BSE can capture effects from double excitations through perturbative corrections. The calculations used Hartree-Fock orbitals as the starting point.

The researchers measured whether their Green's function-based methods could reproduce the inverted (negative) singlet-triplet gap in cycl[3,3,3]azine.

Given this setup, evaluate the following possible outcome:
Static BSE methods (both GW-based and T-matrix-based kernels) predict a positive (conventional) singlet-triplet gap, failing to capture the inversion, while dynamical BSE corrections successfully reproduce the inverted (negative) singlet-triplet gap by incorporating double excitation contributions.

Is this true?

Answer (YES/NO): NO